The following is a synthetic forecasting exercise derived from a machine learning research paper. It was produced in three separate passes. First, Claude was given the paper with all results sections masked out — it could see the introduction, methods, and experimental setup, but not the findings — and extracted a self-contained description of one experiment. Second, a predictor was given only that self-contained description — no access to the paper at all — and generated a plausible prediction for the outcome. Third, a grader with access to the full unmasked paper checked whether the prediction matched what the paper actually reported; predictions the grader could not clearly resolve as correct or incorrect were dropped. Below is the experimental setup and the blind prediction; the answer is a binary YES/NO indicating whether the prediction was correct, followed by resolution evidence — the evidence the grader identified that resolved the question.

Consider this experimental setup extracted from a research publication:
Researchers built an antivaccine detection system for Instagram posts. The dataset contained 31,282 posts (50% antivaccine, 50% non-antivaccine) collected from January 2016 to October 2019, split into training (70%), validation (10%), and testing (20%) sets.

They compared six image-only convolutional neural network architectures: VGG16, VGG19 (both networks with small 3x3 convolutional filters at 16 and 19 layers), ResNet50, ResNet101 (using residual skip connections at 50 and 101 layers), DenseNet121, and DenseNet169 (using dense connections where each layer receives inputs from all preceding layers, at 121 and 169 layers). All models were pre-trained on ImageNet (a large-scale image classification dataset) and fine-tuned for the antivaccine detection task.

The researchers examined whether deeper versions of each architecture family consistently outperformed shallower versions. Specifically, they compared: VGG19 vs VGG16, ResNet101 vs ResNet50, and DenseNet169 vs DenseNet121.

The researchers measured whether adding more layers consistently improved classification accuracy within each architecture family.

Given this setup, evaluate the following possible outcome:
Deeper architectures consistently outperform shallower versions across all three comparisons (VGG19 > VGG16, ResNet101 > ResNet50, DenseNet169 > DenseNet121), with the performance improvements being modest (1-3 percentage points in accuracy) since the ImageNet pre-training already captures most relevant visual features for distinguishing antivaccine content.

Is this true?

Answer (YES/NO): NO